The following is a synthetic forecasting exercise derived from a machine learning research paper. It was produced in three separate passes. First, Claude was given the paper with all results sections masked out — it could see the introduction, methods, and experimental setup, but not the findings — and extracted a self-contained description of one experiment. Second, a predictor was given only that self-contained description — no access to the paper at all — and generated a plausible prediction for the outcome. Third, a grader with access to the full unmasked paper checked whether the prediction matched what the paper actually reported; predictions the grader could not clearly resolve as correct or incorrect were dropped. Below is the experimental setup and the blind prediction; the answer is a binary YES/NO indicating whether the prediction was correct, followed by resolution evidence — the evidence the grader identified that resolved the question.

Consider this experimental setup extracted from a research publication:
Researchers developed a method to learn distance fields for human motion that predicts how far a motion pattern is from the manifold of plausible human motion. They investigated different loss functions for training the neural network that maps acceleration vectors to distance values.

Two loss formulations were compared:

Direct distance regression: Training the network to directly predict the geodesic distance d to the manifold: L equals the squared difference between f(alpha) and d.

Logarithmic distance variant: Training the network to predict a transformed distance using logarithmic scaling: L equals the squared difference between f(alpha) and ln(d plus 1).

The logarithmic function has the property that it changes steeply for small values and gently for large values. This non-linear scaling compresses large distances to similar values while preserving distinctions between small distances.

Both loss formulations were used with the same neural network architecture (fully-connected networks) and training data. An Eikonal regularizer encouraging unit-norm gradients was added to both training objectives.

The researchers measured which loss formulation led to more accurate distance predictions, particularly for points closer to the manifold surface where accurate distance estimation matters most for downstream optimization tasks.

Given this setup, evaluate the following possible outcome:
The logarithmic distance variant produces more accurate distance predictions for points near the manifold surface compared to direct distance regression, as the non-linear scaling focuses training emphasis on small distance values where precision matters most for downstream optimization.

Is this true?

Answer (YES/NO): YES